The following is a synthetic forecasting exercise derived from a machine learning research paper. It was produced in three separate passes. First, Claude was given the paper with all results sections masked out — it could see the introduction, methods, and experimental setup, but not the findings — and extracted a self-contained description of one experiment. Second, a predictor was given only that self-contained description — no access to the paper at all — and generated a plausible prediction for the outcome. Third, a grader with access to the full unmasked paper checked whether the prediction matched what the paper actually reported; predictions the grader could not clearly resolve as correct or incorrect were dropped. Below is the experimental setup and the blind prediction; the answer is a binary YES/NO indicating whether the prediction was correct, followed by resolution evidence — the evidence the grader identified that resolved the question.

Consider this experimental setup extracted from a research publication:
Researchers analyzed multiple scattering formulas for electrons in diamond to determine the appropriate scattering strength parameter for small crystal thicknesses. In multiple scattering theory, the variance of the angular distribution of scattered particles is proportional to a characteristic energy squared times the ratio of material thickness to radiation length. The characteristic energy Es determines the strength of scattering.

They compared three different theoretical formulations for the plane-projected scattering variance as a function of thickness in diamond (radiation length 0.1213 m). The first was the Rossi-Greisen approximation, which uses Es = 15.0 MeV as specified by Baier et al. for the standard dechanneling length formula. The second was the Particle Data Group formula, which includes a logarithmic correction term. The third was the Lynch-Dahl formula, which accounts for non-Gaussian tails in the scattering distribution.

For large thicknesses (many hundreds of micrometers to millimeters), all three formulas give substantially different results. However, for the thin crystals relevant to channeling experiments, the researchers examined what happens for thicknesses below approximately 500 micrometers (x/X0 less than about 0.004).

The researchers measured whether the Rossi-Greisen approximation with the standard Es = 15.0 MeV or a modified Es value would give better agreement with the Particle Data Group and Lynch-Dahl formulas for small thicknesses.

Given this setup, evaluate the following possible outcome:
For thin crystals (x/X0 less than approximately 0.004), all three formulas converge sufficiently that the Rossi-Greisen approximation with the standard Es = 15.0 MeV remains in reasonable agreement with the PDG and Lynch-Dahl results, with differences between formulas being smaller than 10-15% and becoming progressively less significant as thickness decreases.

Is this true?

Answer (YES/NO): NO